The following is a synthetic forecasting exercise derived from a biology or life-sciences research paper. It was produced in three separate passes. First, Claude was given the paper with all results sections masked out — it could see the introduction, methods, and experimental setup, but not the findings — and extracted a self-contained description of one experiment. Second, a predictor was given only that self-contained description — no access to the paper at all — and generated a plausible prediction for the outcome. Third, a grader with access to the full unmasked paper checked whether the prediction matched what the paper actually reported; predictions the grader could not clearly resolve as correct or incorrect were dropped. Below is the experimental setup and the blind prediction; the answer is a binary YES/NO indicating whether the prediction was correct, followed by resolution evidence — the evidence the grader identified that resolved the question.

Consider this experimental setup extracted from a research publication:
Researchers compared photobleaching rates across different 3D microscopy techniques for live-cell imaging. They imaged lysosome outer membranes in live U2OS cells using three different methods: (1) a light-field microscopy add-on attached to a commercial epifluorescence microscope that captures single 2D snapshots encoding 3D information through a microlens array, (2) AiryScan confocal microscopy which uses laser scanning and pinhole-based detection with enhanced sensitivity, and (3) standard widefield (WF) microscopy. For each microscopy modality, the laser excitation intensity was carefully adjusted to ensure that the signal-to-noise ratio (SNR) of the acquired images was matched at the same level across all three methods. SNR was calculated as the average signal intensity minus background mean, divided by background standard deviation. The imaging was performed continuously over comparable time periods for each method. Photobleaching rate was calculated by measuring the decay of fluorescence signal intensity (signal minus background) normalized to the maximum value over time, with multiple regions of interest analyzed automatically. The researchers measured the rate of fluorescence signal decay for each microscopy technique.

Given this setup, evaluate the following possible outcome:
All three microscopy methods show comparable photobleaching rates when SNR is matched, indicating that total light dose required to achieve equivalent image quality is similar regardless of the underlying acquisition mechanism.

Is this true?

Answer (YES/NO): NO